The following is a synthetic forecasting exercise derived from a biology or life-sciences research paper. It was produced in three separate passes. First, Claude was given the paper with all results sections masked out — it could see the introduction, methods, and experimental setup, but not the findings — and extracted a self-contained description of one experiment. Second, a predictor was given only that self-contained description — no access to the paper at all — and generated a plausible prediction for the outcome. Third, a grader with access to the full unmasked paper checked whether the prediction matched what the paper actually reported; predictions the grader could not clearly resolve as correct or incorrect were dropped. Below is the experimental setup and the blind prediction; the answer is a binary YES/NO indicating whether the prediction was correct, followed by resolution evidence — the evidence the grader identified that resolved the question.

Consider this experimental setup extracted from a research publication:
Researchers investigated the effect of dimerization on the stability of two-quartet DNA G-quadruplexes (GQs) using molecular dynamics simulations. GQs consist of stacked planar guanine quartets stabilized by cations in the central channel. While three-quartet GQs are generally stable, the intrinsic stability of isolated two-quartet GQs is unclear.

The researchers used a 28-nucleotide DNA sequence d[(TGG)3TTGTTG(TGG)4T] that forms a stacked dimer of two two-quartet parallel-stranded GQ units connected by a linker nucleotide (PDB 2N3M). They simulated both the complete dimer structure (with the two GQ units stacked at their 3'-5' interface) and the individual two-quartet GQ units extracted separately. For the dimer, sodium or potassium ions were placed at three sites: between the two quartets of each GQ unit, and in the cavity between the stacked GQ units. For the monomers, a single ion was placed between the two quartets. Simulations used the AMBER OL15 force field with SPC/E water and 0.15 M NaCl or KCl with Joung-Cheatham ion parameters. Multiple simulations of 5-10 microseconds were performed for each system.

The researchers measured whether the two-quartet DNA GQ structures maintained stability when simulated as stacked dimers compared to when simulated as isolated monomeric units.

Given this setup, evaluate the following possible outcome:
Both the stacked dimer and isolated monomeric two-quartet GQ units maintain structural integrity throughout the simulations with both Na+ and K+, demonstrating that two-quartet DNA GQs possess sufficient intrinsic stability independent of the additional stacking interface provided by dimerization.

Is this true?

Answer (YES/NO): NO